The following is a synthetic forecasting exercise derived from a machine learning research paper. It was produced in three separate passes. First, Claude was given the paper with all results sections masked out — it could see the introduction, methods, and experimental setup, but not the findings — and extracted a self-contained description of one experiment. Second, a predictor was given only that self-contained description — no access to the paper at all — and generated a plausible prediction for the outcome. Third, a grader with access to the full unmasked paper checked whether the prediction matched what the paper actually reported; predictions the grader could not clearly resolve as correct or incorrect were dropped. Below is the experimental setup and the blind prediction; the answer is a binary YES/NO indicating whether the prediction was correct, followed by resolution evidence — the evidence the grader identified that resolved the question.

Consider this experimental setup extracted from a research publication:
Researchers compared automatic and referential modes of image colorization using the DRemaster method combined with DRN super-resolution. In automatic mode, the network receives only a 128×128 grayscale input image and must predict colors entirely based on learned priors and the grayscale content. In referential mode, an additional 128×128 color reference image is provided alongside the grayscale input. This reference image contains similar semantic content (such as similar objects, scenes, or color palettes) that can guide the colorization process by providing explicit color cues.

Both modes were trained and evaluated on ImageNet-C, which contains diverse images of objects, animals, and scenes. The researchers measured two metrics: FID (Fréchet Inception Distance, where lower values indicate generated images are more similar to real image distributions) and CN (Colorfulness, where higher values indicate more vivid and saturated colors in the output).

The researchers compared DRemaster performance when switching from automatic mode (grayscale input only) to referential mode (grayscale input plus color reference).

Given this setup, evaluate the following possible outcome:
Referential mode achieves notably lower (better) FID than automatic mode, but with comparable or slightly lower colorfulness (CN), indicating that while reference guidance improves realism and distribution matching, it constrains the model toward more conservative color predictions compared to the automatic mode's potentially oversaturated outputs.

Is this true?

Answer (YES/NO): NO